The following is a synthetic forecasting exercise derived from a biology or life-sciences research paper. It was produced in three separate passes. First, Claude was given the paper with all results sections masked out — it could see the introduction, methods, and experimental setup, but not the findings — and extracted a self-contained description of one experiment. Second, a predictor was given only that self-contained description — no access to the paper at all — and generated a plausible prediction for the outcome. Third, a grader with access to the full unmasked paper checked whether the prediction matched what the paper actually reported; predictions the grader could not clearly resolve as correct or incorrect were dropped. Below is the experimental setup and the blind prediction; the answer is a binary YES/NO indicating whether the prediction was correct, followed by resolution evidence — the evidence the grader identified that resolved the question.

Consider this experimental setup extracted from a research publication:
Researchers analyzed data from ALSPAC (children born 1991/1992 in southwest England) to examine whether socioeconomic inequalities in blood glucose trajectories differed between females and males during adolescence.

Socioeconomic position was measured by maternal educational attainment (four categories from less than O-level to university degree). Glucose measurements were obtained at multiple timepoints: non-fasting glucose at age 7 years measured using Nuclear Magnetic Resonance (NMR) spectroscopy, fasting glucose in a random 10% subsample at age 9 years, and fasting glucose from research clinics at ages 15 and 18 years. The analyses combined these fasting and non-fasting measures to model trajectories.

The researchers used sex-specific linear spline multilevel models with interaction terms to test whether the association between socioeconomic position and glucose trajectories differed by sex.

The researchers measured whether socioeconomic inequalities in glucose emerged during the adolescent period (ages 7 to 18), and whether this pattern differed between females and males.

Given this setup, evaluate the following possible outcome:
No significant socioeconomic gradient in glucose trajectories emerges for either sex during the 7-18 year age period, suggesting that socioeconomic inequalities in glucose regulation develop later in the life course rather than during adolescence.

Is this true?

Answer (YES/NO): NO